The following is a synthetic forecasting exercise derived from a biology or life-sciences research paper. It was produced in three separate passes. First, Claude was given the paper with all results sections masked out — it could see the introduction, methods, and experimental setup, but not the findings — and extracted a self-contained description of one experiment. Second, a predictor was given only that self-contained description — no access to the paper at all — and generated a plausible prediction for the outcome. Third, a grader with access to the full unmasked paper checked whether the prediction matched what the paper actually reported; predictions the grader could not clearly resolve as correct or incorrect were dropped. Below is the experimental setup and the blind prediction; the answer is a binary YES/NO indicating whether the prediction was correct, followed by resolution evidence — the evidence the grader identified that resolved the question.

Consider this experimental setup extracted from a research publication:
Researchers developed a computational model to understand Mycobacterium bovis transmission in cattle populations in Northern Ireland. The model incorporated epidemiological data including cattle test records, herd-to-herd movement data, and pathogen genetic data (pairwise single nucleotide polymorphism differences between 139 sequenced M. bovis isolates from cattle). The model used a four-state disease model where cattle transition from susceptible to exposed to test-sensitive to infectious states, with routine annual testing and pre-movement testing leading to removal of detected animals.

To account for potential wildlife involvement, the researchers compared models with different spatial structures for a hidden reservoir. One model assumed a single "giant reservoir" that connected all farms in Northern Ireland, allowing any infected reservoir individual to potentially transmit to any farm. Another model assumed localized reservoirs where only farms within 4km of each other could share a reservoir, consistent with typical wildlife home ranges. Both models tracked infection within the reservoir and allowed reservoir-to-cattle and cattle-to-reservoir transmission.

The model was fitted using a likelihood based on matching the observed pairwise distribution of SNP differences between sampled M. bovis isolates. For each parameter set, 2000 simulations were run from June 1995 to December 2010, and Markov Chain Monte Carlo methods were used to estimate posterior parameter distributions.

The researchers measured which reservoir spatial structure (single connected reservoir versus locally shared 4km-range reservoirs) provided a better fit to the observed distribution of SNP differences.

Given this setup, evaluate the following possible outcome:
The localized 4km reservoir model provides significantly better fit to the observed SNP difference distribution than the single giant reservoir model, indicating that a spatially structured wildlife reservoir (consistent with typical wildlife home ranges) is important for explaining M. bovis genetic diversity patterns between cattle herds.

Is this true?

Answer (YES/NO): YES